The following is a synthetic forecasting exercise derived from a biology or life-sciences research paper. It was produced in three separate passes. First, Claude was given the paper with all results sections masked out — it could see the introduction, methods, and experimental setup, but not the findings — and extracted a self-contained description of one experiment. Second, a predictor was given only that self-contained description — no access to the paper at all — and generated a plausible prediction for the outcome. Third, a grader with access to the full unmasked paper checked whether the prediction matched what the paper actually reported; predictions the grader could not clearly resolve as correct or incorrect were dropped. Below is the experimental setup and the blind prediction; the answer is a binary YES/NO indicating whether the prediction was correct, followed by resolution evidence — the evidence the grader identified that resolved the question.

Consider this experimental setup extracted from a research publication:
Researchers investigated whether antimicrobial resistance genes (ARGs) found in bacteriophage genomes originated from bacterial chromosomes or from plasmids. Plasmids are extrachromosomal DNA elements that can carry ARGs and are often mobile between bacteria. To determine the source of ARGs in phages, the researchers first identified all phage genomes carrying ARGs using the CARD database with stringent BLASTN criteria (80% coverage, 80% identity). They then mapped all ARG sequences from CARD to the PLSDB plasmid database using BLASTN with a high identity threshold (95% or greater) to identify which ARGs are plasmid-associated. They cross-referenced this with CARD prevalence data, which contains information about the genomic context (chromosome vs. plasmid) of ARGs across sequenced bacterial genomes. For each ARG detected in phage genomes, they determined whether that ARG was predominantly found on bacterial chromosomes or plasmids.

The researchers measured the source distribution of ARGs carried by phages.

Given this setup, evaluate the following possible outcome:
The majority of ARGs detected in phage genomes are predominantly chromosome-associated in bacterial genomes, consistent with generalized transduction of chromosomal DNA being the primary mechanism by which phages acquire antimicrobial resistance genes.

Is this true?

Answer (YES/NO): NO